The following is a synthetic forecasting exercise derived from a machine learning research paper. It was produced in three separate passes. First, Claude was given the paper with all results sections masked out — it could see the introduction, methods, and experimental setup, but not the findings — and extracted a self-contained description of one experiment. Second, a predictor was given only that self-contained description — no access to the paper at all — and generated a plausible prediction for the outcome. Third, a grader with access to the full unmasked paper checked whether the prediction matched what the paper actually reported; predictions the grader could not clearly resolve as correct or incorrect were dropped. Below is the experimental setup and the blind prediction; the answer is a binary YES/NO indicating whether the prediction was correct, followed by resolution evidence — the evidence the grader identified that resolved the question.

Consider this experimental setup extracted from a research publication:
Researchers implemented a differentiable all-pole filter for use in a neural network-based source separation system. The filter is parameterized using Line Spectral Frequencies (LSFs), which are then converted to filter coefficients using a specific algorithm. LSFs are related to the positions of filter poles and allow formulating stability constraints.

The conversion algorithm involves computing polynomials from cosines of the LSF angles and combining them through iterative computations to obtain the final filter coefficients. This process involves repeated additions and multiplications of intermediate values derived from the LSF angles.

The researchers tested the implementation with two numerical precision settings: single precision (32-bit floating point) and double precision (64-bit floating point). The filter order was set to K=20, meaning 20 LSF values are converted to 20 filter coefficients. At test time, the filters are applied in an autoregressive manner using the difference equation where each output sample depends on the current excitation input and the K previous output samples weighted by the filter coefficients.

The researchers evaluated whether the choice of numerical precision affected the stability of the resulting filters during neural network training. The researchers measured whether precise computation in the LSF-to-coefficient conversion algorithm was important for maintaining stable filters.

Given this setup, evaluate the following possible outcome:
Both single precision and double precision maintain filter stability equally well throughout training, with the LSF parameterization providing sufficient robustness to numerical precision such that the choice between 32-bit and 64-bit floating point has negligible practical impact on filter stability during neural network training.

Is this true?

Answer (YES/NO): NO